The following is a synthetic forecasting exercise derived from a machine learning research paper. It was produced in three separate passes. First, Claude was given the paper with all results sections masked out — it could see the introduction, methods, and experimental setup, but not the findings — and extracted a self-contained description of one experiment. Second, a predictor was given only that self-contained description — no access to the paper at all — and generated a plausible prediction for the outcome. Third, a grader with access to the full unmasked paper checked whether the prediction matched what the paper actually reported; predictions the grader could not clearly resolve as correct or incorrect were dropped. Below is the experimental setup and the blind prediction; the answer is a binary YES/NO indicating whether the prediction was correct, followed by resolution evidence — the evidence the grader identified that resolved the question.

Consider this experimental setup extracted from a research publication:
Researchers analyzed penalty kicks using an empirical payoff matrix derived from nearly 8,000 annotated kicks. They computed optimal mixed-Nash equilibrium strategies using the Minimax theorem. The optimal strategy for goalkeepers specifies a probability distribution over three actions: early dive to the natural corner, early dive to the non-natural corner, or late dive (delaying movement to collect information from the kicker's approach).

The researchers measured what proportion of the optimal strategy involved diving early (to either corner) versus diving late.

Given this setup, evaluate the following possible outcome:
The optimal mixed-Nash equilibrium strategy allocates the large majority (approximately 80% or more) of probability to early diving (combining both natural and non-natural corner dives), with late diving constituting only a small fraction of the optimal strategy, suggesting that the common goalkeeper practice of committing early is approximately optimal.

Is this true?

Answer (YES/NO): NO